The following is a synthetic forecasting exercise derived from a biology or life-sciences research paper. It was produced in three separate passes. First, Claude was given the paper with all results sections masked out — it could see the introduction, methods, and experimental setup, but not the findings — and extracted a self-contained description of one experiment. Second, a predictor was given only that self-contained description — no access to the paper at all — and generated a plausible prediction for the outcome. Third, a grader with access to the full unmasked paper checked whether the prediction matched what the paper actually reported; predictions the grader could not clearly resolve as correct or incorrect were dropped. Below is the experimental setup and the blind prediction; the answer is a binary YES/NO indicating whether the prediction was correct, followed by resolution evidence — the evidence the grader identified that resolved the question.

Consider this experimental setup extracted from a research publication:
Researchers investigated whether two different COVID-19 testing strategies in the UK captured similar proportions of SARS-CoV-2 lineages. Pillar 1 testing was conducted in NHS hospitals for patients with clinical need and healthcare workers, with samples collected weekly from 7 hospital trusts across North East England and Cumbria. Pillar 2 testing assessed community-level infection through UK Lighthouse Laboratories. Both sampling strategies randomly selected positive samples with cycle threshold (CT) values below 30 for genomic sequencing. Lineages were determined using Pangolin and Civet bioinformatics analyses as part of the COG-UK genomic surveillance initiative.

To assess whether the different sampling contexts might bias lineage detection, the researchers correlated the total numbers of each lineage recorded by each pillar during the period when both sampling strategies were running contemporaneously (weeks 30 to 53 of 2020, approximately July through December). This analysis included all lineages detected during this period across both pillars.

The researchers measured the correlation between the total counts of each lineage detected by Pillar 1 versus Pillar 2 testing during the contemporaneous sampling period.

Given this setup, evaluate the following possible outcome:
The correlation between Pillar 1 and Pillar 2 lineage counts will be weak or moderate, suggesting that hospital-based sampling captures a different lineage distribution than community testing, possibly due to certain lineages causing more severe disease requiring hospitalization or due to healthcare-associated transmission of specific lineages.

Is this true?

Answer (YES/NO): NO